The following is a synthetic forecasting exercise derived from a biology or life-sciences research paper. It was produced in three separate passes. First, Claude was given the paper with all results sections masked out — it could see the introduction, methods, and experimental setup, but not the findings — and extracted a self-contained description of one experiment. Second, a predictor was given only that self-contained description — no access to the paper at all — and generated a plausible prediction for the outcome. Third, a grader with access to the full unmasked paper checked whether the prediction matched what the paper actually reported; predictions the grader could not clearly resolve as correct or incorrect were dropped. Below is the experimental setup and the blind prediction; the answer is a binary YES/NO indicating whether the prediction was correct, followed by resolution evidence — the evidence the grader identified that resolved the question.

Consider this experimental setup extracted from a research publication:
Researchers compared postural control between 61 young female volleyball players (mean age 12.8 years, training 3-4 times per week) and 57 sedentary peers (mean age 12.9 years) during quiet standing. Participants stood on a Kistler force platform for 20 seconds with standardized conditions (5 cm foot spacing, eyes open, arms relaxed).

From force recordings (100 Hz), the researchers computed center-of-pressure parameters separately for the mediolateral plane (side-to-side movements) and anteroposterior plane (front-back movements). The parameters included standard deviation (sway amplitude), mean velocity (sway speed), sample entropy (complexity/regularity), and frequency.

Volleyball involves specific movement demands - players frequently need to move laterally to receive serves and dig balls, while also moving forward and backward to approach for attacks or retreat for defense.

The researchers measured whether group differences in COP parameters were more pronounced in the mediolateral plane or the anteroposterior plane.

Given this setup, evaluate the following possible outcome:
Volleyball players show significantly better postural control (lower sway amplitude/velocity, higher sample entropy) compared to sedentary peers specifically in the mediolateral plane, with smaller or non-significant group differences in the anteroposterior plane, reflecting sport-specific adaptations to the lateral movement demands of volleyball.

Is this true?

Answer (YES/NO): NO